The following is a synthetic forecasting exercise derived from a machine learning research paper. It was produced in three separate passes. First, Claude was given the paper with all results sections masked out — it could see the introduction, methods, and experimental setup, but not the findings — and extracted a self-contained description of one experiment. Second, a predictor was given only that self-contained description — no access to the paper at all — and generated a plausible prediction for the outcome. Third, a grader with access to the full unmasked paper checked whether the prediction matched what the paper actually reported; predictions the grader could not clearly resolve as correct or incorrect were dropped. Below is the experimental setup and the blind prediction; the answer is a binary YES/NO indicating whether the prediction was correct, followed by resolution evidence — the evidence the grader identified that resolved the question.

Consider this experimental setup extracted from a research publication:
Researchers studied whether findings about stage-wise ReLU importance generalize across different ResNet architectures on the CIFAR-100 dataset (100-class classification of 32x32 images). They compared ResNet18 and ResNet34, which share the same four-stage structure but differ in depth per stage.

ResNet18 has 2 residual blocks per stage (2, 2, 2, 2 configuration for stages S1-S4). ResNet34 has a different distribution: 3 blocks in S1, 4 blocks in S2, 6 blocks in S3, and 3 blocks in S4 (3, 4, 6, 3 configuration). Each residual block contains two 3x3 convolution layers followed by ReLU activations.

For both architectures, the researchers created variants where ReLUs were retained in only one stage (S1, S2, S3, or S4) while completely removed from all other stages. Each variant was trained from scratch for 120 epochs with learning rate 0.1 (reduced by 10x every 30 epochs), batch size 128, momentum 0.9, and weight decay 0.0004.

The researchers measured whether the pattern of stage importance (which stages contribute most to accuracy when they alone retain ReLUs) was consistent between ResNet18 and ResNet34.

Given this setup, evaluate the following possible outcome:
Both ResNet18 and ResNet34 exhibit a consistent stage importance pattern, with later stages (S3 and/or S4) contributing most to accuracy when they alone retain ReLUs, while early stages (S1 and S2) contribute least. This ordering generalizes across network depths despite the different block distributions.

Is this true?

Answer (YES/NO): NO